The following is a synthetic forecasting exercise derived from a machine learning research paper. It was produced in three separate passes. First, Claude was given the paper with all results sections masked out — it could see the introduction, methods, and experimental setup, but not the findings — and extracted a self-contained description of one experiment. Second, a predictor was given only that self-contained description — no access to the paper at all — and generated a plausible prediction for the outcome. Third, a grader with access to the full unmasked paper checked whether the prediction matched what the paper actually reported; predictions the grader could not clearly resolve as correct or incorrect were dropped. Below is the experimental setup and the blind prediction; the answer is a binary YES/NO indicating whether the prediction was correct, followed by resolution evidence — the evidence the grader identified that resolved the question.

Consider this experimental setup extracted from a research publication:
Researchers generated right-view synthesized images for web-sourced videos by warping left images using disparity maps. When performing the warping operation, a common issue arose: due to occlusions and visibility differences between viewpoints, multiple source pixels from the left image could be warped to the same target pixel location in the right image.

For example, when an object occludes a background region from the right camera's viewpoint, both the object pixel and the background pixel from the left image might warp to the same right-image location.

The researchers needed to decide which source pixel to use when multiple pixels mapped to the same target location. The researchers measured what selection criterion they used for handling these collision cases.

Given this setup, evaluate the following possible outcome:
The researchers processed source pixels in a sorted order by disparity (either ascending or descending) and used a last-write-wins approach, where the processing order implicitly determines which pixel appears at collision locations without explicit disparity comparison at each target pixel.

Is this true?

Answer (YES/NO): NO